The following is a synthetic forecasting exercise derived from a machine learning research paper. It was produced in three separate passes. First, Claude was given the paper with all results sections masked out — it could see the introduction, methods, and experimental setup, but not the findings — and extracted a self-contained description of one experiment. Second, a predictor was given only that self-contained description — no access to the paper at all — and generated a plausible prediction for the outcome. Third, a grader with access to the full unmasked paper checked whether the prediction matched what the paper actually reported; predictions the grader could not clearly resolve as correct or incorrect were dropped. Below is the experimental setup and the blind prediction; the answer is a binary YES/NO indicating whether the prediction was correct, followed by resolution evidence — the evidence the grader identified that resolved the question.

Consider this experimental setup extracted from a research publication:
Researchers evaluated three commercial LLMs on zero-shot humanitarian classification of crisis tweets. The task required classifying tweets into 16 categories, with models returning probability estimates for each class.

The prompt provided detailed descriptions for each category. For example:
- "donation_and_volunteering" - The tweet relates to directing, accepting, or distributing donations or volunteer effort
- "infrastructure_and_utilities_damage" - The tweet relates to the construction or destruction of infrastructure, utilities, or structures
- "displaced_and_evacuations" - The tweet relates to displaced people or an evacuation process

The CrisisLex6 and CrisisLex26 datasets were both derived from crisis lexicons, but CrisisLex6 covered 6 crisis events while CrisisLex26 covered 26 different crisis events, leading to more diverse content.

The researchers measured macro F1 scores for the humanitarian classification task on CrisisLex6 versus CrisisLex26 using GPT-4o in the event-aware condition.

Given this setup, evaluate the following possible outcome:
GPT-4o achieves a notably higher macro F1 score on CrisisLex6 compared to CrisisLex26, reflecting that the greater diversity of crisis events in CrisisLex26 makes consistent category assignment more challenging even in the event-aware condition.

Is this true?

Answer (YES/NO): YES